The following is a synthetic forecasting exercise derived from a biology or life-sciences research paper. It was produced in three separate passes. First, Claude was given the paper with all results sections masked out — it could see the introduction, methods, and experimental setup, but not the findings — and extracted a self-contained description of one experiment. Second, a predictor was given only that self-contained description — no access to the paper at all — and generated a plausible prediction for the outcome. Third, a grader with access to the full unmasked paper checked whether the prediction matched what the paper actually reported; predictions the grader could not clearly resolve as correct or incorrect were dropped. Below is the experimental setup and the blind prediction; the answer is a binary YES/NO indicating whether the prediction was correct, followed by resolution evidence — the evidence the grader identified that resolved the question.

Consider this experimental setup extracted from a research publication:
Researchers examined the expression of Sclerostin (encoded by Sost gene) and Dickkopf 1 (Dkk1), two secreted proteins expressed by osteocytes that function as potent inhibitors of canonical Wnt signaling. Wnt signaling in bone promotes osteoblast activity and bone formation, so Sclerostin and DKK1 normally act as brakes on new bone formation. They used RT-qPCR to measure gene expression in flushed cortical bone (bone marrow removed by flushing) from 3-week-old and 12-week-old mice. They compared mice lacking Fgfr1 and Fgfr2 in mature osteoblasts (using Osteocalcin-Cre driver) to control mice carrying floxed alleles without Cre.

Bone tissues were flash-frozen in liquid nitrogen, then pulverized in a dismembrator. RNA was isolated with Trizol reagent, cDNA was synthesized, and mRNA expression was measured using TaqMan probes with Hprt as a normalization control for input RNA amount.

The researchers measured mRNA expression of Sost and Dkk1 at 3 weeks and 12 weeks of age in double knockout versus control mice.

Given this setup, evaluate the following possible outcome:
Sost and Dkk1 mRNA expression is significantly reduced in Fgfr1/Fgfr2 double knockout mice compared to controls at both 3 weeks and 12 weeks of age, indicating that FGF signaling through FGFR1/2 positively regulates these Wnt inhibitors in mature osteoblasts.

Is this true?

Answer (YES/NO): NO